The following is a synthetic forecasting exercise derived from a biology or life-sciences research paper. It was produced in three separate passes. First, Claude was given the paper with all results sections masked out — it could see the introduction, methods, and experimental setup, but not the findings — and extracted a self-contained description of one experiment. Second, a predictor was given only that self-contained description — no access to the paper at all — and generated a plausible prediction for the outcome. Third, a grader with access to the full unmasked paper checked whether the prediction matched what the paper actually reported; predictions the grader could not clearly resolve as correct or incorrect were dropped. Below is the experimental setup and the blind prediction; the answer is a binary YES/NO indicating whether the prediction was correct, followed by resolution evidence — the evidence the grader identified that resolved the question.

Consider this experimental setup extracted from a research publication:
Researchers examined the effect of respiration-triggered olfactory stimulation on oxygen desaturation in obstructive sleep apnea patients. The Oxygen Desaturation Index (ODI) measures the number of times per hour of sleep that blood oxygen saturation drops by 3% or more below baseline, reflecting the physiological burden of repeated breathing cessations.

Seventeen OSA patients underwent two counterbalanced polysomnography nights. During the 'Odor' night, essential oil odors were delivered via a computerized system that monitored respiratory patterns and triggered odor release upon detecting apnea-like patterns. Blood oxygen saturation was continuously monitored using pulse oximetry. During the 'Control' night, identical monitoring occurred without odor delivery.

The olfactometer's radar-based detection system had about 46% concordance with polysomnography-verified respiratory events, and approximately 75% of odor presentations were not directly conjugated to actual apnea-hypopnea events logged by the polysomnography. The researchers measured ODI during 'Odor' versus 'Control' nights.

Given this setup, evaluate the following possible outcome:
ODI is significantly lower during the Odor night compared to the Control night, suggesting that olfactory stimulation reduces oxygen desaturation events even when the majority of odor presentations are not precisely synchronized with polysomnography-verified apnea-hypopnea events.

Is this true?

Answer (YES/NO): YES